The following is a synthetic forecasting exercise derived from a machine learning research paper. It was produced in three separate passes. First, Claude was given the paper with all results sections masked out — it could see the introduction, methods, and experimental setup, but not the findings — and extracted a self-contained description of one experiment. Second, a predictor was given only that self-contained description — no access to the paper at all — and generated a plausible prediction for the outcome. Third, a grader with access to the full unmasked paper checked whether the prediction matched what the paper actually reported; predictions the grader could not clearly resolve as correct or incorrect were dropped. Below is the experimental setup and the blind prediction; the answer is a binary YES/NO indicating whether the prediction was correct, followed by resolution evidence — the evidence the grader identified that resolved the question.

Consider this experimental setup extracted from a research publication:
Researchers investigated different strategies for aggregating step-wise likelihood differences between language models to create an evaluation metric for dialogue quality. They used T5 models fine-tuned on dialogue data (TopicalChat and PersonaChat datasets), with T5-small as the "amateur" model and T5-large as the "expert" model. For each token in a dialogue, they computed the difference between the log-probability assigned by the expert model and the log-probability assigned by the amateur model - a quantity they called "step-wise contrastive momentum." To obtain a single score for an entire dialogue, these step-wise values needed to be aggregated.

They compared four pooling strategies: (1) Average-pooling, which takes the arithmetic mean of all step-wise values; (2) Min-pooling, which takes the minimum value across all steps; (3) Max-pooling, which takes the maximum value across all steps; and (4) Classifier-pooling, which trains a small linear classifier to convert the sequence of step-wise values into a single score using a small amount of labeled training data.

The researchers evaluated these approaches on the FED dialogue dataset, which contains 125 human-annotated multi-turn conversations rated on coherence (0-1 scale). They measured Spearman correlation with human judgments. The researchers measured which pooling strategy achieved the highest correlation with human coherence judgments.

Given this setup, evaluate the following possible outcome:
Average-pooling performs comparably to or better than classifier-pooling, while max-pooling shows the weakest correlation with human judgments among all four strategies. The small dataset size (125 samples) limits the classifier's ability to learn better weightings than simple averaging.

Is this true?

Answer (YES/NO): NO